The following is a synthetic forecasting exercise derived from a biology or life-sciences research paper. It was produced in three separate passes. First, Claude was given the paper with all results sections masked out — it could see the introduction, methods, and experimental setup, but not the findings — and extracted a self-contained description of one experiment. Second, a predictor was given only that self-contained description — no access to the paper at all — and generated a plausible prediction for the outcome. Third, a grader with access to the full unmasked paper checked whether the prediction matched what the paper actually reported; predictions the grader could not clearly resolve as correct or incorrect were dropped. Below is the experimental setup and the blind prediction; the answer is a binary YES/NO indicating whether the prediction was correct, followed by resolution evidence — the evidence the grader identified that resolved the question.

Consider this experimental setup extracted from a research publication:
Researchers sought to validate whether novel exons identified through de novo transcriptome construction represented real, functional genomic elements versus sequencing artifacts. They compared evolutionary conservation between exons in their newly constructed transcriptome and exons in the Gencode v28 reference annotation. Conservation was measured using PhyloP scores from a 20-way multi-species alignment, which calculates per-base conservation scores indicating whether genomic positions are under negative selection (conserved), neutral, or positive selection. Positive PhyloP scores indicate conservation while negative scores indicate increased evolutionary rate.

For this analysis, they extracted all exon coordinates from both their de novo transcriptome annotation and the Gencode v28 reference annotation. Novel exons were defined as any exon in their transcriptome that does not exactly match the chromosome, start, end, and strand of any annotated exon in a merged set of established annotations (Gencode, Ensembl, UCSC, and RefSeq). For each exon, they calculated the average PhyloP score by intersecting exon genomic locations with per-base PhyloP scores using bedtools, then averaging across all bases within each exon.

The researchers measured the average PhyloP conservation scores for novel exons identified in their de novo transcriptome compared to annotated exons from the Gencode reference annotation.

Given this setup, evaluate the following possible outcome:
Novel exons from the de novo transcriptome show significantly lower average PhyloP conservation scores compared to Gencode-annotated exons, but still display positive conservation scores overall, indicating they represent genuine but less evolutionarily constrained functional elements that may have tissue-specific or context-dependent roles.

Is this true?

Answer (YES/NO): NO